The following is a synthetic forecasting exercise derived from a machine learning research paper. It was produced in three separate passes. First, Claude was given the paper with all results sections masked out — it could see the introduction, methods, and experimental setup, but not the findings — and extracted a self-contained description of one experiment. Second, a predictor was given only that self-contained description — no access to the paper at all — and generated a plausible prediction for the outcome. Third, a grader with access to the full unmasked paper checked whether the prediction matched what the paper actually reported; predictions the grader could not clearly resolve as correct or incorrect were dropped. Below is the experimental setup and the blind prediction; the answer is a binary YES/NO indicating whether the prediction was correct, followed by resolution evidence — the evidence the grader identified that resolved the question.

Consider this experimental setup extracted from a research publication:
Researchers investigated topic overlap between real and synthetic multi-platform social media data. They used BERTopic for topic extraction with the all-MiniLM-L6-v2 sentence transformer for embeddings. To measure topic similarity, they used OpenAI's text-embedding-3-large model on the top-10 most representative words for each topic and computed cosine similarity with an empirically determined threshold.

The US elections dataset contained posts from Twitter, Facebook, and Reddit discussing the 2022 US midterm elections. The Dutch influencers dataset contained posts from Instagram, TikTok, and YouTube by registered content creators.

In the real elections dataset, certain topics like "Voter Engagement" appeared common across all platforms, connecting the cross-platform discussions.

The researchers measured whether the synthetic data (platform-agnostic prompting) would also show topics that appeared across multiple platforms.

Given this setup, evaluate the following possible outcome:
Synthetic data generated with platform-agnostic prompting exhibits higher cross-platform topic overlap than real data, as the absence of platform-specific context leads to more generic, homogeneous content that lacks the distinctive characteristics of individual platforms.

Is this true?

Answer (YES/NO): NO